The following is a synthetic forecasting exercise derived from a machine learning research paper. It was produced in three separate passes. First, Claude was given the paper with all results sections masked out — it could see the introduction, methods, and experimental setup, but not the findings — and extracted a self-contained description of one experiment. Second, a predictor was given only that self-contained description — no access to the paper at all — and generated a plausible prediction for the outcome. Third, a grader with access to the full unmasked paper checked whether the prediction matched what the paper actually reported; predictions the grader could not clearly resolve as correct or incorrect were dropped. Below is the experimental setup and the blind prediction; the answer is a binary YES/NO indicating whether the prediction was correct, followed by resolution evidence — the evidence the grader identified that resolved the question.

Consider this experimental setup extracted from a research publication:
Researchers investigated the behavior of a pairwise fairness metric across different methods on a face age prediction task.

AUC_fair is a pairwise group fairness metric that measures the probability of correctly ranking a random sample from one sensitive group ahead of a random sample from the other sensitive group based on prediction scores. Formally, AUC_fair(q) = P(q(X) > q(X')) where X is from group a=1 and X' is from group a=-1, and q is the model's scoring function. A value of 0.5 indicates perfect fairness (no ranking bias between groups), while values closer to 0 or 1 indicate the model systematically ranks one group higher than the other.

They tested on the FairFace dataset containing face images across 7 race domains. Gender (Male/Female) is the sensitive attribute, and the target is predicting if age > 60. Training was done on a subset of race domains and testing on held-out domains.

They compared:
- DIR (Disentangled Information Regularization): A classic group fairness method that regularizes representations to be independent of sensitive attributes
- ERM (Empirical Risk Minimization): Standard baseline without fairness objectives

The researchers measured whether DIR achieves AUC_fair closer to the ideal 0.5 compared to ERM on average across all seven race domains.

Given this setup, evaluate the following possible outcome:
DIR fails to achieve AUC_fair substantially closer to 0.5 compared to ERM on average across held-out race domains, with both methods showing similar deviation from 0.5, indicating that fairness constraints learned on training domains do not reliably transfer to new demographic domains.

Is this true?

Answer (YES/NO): NO